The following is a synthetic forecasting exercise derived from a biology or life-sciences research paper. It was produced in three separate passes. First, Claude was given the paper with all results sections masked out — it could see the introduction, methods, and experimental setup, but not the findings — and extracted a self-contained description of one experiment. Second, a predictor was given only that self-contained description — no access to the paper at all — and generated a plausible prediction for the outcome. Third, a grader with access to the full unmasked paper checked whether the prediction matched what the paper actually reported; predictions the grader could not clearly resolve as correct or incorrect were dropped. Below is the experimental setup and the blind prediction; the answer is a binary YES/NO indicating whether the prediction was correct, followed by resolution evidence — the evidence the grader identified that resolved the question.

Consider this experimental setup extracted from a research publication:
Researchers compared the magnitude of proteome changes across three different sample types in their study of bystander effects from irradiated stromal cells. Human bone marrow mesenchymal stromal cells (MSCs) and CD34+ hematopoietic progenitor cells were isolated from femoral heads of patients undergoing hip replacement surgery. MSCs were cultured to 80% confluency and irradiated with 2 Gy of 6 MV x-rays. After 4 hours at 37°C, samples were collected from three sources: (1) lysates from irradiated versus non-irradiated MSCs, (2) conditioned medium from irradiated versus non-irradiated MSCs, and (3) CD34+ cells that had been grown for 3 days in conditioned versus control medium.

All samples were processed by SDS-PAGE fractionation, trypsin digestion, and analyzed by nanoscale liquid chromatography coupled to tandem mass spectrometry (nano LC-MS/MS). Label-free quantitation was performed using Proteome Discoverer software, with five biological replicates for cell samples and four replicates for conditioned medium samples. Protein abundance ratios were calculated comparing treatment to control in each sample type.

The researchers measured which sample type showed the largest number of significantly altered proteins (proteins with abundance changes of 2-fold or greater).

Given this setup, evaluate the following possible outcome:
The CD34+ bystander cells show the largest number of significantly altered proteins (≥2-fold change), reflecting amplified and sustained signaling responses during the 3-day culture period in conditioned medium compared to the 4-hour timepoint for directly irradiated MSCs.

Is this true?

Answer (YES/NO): NO